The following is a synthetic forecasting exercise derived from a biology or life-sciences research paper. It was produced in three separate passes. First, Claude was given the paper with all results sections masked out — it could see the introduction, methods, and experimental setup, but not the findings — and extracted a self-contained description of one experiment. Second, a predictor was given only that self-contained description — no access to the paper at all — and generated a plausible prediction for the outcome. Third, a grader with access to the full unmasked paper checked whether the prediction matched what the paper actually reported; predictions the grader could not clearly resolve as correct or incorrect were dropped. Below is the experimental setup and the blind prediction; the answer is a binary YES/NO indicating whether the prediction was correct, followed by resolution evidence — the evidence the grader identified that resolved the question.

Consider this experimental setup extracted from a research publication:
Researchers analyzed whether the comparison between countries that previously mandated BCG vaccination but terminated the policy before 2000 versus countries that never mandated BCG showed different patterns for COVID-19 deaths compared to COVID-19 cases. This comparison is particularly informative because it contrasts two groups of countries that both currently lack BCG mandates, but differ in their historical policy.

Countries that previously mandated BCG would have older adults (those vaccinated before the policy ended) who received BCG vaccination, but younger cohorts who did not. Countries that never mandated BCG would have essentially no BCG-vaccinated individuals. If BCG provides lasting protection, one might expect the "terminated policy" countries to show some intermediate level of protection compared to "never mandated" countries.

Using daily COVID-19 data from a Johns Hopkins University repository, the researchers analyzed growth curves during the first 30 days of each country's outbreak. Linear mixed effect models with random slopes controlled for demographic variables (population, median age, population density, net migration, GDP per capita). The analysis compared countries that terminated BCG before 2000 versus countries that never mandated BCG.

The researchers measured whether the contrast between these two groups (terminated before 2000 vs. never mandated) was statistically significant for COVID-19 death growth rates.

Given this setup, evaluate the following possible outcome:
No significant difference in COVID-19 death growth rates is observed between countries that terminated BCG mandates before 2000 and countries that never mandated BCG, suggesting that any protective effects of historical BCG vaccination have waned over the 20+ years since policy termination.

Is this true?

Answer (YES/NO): YES